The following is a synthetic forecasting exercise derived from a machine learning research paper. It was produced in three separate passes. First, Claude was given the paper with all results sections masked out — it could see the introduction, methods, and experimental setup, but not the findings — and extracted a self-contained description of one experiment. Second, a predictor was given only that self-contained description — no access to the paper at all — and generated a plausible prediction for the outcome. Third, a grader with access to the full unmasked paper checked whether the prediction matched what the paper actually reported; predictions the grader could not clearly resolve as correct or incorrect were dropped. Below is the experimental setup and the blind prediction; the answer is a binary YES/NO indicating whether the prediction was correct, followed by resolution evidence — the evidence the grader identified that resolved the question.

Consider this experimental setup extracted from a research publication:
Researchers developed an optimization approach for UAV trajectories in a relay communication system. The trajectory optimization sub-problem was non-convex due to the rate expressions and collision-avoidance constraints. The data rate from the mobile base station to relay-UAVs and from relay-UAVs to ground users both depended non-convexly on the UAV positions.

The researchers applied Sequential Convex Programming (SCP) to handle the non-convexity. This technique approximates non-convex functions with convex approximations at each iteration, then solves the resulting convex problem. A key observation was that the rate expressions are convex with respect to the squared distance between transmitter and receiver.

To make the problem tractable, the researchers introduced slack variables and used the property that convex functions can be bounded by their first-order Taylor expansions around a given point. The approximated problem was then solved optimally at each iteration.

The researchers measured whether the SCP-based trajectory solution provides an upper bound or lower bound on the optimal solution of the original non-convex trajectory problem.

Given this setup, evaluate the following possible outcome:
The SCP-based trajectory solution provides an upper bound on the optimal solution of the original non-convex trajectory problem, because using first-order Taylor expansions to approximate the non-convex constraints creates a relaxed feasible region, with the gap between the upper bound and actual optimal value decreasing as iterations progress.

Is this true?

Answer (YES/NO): NO